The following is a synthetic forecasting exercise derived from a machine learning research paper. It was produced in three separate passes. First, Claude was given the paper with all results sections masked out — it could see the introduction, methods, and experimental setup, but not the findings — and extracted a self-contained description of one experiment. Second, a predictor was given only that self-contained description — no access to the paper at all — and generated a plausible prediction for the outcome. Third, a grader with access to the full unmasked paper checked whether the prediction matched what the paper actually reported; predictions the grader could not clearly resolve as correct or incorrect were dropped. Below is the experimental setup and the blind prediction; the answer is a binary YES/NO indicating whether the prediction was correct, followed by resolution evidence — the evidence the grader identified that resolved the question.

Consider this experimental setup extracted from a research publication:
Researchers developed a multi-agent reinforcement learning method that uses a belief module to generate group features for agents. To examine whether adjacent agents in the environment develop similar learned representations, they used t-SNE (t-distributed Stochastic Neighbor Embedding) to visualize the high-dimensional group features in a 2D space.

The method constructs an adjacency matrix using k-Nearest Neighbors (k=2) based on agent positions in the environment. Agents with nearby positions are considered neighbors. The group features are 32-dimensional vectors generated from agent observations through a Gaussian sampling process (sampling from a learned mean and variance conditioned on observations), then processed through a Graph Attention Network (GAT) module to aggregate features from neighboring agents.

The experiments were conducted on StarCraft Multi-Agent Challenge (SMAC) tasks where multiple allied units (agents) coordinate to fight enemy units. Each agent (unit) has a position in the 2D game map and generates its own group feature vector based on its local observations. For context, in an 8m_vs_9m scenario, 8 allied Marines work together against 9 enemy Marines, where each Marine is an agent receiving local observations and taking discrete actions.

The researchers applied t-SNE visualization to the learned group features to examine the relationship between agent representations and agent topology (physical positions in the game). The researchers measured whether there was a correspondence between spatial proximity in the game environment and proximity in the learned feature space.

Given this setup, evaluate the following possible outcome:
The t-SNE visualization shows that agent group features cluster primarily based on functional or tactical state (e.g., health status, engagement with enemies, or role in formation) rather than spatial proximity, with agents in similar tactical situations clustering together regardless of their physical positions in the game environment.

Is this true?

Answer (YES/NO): NO